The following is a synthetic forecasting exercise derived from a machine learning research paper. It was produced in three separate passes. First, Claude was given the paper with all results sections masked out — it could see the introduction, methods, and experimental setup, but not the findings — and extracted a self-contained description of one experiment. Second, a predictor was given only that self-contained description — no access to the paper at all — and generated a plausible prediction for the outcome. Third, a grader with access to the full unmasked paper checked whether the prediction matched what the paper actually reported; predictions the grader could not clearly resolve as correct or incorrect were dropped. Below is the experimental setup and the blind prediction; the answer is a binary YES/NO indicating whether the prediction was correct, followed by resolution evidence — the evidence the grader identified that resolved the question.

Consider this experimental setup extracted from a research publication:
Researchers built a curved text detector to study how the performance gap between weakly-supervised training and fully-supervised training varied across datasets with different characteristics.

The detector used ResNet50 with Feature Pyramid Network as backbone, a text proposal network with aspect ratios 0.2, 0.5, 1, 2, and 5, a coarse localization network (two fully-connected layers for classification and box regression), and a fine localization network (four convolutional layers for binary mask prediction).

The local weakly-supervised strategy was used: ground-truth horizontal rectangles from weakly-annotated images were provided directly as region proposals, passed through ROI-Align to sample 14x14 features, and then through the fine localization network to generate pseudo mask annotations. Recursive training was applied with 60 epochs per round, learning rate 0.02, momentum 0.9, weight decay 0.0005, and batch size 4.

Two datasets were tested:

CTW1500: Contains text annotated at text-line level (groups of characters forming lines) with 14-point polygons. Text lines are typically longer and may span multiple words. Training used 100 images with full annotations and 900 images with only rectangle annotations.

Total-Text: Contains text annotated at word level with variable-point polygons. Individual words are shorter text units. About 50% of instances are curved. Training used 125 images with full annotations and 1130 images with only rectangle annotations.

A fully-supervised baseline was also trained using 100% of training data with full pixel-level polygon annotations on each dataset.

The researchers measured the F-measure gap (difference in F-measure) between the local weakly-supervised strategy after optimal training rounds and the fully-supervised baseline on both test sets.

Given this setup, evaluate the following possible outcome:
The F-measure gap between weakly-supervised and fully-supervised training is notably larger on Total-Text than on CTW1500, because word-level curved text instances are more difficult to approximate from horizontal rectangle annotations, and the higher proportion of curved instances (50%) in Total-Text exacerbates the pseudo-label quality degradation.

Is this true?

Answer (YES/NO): NO